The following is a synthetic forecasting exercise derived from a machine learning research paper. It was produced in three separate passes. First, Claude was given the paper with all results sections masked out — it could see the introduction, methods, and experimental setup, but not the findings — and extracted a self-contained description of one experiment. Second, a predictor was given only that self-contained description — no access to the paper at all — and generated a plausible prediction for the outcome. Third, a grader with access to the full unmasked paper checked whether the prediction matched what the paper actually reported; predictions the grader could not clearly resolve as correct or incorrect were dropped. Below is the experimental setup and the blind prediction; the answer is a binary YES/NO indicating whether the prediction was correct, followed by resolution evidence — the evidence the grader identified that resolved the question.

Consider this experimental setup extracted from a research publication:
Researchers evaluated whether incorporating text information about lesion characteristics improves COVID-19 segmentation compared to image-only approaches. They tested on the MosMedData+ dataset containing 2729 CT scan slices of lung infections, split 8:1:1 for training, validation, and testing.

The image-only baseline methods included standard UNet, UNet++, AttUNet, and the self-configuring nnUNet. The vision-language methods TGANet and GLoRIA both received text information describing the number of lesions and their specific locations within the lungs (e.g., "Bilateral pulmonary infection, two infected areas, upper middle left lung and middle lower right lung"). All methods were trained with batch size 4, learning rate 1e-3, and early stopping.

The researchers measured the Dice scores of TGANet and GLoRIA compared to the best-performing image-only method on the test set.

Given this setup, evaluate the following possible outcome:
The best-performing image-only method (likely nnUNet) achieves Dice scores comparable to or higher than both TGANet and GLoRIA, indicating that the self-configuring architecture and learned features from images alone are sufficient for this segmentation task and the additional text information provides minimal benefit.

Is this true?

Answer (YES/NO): YES